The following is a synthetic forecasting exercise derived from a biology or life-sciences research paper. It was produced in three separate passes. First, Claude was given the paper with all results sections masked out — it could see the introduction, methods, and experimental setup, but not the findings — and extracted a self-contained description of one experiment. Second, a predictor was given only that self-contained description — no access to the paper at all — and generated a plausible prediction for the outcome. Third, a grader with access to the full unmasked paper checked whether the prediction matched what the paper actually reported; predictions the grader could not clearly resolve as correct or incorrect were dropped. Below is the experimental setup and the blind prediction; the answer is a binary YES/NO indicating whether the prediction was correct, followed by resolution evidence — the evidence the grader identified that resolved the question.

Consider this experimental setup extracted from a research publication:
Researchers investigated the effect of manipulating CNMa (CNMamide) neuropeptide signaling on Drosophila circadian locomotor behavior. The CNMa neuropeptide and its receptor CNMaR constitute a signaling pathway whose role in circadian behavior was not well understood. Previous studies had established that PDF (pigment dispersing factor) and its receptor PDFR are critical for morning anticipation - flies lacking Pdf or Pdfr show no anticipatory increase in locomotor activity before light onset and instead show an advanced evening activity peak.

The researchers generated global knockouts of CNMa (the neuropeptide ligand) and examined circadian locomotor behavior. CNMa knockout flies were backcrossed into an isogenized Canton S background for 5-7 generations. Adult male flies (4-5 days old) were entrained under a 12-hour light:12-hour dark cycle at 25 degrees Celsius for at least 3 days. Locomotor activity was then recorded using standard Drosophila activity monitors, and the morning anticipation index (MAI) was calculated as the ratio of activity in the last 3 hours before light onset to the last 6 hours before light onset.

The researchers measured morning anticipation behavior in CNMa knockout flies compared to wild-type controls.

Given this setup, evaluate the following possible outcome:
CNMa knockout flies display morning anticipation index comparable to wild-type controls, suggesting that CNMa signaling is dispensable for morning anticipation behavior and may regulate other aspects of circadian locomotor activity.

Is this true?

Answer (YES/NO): NO